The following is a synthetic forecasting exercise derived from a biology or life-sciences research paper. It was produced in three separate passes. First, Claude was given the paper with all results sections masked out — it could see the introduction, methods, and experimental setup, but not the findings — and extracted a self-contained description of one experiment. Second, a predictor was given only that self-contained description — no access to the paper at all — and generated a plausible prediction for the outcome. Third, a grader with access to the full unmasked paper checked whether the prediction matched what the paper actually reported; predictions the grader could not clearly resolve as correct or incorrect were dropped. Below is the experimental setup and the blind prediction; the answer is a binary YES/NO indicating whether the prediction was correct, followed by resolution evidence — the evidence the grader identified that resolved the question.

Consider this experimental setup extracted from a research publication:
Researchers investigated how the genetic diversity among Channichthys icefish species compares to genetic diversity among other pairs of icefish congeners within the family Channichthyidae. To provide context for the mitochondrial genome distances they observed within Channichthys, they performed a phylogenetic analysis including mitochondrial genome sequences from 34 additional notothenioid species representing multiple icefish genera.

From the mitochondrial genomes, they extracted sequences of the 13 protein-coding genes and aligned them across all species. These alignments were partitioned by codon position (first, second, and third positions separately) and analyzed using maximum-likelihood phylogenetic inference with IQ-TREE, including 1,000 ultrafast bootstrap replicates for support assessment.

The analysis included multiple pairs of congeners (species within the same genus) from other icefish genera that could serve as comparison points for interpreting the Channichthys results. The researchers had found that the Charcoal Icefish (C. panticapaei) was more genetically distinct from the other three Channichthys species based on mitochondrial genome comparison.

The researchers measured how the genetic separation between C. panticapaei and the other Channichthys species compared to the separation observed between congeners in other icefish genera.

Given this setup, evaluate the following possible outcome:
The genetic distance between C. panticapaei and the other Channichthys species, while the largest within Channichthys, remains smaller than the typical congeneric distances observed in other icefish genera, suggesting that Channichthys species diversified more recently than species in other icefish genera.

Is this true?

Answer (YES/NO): NO